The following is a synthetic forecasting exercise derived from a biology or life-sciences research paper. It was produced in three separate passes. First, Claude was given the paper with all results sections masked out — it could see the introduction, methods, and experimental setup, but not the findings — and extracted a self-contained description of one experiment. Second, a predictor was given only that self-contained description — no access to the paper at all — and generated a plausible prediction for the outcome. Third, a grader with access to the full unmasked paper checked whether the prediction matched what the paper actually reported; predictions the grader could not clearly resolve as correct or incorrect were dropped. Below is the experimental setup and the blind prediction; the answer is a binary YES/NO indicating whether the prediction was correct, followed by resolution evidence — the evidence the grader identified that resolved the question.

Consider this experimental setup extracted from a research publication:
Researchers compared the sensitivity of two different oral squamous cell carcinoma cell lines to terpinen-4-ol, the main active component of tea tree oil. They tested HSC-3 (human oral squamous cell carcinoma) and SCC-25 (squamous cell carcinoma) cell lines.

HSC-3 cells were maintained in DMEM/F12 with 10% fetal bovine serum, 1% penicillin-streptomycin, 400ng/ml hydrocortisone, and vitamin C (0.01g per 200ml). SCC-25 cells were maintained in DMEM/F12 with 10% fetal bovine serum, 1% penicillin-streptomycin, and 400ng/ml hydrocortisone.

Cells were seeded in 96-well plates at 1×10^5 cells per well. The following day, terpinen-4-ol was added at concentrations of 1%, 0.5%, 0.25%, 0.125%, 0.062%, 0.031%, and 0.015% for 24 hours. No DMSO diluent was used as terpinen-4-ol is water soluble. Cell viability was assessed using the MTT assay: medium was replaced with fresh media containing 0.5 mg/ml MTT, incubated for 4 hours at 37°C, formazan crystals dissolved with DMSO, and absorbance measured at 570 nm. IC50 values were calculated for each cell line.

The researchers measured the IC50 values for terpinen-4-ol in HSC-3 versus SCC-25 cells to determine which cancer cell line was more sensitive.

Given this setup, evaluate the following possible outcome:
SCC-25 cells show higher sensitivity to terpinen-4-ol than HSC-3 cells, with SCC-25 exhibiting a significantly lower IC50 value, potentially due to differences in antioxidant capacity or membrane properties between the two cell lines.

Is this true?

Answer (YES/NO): NO